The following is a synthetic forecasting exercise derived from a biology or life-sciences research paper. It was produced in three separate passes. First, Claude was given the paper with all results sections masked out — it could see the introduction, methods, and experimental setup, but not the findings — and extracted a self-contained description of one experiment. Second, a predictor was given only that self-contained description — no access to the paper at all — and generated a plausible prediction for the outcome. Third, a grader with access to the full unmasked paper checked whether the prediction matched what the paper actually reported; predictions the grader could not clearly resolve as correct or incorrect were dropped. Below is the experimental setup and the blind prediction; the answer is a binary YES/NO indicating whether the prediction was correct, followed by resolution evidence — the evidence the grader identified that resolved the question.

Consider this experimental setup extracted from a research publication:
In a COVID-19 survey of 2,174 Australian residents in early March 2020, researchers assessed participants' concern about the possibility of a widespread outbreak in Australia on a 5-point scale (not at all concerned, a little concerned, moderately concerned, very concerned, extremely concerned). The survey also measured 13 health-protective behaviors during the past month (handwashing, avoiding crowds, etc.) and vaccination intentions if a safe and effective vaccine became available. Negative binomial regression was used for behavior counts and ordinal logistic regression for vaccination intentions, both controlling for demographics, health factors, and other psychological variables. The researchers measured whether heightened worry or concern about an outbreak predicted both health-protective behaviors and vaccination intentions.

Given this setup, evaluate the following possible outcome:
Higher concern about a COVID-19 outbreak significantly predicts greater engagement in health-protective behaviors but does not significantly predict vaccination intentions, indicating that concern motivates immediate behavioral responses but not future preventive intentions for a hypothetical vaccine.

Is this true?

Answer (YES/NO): NO